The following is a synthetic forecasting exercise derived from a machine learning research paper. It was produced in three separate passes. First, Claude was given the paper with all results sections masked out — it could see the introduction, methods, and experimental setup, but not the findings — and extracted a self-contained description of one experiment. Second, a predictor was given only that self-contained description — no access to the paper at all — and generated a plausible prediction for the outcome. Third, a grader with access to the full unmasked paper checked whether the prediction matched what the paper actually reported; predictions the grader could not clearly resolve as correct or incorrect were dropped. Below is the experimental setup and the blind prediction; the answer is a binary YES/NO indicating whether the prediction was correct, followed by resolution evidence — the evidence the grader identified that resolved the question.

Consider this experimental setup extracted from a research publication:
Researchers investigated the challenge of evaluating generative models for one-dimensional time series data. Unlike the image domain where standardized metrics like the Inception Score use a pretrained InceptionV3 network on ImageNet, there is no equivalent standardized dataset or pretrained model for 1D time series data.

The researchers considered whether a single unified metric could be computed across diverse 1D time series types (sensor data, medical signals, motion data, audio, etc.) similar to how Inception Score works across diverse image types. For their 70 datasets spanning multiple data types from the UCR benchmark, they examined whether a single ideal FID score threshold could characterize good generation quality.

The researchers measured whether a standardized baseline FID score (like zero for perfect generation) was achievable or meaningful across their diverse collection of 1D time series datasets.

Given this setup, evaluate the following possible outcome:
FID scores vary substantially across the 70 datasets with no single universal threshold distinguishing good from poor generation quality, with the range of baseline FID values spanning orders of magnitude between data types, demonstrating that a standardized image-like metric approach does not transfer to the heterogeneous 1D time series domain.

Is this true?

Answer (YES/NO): YES